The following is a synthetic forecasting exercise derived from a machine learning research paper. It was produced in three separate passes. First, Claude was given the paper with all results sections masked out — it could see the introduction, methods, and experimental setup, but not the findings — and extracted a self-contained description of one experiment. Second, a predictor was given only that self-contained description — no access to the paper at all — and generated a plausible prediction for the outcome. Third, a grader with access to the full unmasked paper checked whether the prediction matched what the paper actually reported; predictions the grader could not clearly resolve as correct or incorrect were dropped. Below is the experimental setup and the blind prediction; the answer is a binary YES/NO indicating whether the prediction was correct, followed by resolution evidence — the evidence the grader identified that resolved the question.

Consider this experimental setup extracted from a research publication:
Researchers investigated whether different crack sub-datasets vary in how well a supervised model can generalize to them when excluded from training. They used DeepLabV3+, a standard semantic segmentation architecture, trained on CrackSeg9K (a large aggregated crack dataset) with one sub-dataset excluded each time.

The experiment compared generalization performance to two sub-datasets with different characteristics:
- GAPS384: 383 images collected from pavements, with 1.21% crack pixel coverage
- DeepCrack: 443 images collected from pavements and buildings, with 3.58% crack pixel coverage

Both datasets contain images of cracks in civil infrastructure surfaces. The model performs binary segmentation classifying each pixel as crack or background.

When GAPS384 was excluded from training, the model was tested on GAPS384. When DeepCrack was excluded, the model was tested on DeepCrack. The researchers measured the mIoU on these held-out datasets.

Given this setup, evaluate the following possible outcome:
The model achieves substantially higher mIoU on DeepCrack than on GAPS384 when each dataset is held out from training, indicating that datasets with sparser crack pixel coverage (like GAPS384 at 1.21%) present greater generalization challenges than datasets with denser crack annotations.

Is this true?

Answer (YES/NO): YES